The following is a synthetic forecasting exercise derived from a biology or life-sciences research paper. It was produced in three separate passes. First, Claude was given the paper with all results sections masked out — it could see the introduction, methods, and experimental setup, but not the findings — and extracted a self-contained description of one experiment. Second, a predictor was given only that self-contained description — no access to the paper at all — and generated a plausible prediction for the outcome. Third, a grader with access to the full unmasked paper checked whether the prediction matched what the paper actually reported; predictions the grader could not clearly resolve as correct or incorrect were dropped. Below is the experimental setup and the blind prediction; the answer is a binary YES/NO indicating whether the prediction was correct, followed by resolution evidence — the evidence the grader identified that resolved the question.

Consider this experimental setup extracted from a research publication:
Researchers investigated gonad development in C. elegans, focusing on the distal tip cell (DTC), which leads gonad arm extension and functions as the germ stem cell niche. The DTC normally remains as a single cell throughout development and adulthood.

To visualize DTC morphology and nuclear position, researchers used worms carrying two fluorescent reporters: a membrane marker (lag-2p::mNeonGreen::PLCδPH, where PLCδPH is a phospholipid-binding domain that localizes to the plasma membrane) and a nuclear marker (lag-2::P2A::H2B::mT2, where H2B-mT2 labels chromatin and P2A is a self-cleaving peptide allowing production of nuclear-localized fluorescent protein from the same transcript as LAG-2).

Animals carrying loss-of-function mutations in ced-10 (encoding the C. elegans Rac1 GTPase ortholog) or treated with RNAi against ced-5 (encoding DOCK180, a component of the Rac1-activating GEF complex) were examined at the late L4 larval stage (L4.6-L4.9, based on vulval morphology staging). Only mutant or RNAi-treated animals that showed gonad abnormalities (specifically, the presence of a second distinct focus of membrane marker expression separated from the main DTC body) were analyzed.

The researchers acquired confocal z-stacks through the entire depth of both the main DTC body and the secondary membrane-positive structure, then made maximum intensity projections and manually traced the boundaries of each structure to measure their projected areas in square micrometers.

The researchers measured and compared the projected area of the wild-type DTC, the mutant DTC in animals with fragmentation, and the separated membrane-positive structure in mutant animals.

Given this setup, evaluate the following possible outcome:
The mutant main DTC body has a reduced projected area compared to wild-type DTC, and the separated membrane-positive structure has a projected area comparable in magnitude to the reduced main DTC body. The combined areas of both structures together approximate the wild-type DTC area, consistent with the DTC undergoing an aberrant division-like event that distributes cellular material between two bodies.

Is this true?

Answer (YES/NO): NO